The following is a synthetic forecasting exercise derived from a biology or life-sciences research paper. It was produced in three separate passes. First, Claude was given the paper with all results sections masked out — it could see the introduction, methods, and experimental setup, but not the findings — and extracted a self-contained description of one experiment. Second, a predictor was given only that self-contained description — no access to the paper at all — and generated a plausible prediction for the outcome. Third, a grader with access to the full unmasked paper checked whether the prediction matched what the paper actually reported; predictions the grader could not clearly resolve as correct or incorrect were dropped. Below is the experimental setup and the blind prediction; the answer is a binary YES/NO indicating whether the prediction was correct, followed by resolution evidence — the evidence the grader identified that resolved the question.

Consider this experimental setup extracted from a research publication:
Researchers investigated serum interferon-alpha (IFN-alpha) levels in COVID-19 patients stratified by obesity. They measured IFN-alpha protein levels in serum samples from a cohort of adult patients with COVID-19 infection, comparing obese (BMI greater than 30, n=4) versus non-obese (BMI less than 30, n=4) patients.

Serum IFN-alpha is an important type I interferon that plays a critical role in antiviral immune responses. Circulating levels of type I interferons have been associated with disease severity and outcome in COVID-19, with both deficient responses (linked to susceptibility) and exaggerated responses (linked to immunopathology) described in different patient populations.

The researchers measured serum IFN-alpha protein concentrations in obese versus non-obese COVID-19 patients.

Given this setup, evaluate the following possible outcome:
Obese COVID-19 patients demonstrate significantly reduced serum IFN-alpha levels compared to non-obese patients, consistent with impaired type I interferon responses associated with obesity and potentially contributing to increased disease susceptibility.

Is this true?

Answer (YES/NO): YES